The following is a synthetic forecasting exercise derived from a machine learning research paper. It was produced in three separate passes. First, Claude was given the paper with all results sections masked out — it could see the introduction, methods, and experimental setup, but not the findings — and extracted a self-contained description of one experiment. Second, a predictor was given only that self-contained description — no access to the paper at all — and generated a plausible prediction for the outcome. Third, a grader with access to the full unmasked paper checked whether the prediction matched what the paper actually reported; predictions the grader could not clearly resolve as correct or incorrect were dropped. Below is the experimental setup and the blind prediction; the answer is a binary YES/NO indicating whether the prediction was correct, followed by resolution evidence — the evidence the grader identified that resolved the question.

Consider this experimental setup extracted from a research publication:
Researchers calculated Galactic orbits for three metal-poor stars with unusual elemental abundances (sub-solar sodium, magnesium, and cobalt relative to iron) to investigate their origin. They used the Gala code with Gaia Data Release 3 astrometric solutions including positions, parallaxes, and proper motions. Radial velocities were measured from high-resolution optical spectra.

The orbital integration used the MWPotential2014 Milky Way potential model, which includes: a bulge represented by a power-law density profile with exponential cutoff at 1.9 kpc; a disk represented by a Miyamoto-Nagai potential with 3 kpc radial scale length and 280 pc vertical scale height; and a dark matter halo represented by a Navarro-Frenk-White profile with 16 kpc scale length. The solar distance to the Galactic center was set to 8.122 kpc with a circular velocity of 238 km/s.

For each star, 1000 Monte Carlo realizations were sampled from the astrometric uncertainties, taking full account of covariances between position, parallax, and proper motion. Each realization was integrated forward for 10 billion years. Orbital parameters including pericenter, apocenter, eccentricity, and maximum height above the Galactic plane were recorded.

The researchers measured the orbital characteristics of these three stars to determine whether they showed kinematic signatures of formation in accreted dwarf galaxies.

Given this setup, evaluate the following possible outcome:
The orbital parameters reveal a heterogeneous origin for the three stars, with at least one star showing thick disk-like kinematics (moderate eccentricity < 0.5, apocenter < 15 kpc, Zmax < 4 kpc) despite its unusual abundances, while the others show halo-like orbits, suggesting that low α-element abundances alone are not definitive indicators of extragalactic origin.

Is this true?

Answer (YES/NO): NO